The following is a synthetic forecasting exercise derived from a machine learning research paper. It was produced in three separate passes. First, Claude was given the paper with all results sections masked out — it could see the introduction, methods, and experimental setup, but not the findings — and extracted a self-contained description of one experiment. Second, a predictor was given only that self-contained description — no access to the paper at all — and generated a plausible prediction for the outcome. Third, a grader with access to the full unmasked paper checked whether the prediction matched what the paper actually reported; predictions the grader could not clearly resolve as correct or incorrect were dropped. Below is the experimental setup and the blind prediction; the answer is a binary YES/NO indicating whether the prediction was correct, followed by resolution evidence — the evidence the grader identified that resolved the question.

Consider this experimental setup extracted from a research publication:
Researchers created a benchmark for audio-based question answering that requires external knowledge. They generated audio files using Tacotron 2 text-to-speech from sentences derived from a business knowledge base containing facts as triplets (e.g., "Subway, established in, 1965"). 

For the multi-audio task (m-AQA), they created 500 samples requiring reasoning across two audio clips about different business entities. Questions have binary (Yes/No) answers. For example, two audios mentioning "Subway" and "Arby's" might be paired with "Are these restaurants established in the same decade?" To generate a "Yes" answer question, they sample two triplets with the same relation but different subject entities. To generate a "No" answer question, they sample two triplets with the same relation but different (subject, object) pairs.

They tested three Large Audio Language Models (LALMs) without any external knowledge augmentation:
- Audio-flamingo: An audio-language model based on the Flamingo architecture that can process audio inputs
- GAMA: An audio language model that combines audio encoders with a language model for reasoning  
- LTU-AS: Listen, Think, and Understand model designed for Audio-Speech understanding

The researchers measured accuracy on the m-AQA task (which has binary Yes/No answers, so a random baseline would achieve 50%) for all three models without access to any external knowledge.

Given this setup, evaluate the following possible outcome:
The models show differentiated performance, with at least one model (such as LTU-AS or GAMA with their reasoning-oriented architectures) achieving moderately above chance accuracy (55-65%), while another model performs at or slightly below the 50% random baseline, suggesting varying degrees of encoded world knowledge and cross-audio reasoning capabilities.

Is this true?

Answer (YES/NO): NO